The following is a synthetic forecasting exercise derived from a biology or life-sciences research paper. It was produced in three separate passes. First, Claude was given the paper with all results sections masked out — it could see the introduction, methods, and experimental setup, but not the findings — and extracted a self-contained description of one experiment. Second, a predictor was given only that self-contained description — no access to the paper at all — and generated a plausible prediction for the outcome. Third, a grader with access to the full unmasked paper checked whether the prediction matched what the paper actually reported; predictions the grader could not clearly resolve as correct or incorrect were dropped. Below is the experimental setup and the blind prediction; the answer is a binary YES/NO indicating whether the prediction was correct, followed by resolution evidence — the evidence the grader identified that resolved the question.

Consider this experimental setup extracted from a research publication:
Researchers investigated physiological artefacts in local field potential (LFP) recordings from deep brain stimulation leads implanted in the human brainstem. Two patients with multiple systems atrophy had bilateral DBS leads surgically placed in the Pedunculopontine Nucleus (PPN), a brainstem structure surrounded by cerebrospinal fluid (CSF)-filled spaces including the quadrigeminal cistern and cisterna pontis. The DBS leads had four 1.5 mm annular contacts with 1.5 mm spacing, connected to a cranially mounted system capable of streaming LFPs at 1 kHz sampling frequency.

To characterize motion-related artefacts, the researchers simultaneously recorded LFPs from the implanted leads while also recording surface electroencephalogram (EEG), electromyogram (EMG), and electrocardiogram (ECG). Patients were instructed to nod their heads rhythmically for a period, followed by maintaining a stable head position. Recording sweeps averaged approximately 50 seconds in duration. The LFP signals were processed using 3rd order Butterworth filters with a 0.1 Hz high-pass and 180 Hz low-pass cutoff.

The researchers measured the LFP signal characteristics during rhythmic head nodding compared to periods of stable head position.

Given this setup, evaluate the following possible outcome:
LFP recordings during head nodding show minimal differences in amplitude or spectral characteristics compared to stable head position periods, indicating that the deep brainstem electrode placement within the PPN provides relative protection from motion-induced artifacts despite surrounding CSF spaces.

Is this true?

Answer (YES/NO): NO